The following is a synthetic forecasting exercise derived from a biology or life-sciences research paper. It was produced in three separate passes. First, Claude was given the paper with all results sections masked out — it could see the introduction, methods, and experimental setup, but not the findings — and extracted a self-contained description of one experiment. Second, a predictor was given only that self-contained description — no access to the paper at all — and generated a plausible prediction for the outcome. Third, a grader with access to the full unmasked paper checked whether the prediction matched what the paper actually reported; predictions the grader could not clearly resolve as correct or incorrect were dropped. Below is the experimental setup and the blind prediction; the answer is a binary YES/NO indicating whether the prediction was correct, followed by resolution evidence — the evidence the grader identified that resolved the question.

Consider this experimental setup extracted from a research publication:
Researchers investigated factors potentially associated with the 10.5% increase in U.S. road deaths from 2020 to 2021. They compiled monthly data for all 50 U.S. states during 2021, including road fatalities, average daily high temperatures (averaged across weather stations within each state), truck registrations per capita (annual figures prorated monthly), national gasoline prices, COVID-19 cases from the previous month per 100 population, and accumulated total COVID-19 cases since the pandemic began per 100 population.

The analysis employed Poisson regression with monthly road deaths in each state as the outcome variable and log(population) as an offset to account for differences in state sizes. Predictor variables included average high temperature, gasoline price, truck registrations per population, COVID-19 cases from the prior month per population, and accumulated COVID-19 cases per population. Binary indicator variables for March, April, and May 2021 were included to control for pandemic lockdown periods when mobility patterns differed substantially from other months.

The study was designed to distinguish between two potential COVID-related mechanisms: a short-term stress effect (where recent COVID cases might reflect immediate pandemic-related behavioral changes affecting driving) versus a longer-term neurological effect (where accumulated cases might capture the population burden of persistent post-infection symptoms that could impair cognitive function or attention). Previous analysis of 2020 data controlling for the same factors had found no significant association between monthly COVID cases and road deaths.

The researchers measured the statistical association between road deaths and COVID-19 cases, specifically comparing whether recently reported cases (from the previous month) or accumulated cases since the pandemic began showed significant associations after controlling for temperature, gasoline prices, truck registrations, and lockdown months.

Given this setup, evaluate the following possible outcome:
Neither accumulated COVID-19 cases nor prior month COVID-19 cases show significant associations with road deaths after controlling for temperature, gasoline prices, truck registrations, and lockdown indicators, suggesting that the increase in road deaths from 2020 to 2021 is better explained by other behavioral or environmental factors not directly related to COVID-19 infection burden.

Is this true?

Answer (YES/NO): NO